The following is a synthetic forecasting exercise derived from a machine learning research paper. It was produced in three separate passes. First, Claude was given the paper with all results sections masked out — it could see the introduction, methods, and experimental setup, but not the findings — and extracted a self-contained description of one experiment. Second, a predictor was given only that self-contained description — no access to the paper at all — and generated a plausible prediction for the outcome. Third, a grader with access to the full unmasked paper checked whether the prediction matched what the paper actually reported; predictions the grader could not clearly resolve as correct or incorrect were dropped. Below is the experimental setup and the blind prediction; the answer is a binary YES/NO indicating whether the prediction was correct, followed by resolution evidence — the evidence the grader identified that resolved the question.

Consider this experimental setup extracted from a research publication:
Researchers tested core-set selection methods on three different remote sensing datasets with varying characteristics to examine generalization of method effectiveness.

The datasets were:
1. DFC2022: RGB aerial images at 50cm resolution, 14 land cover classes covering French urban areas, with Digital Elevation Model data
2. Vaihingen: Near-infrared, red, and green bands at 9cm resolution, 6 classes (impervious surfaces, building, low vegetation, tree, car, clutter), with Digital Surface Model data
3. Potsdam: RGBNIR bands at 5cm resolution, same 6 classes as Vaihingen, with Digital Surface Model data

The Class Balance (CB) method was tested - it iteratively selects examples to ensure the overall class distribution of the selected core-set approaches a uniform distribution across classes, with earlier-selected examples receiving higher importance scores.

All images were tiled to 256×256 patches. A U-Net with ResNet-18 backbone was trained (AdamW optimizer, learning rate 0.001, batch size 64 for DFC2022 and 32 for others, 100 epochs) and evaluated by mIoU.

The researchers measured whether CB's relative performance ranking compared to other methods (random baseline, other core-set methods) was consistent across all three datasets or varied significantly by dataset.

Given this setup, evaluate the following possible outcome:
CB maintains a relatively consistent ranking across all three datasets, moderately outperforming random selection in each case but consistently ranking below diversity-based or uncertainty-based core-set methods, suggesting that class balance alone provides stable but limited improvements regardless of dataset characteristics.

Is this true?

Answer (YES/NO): NO